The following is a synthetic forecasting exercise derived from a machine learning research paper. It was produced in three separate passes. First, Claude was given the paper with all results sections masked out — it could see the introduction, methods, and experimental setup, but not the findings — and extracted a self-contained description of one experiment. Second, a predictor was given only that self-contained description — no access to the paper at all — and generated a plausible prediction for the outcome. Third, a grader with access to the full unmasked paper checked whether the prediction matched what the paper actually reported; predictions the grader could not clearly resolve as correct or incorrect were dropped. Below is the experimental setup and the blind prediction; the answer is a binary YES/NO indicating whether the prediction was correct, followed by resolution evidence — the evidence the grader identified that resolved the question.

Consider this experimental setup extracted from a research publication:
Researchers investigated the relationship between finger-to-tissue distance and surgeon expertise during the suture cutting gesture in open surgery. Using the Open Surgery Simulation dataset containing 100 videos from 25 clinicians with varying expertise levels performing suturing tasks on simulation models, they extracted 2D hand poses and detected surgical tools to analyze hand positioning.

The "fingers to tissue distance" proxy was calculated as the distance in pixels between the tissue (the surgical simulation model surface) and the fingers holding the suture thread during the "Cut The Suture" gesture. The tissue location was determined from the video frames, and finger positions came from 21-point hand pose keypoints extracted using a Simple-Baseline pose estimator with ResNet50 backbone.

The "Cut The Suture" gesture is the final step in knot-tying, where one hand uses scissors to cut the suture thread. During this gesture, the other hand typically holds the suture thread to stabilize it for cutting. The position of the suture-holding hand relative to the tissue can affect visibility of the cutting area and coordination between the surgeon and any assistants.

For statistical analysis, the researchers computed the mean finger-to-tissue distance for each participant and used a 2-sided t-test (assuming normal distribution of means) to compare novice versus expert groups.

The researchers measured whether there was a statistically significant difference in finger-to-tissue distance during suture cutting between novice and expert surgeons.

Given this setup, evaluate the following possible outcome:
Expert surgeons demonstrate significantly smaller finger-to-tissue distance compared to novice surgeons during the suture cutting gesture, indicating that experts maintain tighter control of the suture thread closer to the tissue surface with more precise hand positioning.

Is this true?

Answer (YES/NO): NO